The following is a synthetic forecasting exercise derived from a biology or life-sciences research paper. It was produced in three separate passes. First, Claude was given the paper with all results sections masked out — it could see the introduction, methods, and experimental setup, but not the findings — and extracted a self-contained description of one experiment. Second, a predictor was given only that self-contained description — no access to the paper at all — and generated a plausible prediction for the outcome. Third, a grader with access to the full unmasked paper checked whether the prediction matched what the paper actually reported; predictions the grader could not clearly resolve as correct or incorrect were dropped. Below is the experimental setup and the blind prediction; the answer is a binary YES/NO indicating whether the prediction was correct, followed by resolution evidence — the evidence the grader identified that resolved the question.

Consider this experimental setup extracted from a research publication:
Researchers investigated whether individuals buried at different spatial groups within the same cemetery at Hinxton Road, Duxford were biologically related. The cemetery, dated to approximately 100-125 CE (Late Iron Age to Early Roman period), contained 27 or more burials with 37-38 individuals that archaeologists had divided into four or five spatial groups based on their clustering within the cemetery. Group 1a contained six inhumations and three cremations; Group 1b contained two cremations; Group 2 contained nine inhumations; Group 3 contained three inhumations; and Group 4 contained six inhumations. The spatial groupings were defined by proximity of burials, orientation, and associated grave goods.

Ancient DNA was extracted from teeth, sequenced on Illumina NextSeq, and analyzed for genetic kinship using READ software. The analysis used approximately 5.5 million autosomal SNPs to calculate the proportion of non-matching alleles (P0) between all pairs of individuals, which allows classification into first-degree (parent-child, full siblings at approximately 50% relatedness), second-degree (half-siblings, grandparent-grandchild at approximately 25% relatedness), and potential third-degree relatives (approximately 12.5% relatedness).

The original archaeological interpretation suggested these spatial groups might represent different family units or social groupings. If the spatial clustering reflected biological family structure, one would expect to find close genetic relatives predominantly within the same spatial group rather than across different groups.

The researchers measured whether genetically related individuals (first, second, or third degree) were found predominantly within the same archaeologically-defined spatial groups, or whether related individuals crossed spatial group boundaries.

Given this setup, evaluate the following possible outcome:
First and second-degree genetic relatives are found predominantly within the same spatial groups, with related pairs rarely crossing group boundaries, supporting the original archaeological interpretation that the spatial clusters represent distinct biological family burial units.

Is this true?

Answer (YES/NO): NO